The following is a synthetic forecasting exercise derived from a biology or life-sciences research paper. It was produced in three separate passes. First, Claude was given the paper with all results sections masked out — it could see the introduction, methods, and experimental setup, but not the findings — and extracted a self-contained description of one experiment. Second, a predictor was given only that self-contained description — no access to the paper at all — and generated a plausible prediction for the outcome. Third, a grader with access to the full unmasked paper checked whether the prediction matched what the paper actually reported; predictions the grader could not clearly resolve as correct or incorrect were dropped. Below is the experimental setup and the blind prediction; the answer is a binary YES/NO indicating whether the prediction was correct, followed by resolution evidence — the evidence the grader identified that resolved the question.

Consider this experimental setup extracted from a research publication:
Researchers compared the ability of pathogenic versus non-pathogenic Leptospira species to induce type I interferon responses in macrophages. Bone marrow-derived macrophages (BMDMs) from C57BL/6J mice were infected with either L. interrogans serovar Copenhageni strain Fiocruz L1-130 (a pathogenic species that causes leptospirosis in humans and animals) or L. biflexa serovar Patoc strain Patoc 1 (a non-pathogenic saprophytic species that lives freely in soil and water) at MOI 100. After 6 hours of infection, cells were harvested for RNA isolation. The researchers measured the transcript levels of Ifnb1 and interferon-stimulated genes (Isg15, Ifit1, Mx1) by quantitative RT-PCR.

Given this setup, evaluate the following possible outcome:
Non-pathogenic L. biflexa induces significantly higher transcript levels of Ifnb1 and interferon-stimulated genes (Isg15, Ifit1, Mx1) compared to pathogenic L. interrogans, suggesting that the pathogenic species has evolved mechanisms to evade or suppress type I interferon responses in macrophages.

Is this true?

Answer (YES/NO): NO